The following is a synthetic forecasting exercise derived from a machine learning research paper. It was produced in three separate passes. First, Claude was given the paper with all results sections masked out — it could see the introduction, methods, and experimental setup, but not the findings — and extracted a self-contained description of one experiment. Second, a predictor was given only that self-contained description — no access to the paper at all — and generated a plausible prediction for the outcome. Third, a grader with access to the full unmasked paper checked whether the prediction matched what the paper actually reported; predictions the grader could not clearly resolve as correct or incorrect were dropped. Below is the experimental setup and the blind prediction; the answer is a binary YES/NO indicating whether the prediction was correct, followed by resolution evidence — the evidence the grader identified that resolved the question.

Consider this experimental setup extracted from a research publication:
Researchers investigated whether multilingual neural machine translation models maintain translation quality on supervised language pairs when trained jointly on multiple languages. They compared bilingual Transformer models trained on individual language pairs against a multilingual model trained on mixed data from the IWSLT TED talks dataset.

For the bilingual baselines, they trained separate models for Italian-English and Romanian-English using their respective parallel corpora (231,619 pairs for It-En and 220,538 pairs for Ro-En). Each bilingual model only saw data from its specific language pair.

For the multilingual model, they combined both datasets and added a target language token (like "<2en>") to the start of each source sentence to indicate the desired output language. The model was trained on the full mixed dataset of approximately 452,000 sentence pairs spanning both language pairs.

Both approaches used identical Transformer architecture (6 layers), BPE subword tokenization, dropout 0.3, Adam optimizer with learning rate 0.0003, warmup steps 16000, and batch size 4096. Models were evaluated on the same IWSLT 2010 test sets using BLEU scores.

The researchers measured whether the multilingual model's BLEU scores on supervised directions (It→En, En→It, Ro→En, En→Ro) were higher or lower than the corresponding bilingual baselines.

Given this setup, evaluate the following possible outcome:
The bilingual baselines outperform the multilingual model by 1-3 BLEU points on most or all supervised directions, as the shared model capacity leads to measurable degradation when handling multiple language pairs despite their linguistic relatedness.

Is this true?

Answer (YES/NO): NO